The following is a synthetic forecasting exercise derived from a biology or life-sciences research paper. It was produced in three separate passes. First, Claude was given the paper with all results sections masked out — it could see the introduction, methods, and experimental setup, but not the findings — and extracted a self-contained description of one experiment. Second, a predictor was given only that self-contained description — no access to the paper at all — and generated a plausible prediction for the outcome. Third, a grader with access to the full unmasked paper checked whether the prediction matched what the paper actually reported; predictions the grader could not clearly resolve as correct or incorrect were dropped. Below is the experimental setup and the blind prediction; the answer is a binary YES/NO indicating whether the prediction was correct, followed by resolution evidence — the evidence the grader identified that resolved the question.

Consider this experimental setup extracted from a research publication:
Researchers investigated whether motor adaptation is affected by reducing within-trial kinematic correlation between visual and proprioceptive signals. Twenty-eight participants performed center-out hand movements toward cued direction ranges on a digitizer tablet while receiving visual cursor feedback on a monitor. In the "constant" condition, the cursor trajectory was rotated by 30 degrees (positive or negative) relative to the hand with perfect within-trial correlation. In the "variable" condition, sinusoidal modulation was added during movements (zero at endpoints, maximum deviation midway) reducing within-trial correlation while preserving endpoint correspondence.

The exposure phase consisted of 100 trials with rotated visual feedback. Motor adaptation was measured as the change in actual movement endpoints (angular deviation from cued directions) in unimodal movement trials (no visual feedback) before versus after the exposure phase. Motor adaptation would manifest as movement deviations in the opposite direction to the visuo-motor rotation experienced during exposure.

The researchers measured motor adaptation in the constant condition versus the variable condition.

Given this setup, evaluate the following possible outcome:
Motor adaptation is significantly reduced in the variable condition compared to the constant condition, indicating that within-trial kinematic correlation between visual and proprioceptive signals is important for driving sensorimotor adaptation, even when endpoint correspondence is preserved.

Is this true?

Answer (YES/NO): NO